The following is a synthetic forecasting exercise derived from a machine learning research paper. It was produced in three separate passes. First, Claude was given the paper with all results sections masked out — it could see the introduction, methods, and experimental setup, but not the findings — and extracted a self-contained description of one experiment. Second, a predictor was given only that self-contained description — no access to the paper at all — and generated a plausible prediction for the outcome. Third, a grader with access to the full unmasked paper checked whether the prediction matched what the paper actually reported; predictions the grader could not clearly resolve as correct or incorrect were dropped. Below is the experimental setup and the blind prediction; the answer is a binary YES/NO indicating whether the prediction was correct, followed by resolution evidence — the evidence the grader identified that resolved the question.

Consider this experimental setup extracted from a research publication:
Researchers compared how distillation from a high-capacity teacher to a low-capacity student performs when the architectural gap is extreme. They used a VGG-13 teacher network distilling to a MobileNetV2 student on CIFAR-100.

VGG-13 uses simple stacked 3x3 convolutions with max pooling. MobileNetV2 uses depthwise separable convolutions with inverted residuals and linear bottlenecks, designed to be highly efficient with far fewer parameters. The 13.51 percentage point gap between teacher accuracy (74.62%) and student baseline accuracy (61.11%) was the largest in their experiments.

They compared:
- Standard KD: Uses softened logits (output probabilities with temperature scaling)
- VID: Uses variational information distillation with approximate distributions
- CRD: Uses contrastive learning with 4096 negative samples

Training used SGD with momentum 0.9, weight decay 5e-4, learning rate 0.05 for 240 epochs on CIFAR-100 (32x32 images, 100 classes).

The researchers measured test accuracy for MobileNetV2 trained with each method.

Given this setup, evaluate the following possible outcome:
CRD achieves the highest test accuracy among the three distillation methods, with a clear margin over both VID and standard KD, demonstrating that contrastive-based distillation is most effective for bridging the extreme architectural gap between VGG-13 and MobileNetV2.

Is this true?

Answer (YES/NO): YES